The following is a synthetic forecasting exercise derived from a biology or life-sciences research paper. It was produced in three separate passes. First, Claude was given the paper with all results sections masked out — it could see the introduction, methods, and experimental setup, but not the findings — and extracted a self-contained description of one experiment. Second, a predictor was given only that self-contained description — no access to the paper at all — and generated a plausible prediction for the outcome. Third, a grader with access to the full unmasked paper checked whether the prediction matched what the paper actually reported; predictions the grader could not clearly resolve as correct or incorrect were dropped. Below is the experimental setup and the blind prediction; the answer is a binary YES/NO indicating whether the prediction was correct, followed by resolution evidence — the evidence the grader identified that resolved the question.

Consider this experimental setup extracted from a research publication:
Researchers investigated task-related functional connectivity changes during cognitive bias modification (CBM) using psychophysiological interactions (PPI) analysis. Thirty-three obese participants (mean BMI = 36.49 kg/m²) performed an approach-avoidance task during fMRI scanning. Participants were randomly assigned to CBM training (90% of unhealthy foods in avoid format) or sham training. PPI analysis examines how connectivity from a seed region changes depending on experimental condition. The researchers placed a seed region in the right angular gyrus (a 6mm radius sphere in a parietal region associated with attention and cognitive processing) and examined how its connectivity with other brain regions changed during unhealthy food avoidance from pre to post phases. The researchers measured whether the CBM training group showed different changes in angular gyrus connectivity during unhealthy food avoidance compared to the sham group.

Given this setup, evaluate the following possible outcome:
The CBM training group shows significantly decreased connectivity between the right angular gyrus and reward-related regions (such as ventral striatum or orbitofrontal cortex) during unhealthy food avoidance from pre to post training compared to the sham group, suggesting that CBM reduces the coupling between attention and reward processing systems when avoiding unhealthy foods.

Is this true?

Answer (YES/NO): NO